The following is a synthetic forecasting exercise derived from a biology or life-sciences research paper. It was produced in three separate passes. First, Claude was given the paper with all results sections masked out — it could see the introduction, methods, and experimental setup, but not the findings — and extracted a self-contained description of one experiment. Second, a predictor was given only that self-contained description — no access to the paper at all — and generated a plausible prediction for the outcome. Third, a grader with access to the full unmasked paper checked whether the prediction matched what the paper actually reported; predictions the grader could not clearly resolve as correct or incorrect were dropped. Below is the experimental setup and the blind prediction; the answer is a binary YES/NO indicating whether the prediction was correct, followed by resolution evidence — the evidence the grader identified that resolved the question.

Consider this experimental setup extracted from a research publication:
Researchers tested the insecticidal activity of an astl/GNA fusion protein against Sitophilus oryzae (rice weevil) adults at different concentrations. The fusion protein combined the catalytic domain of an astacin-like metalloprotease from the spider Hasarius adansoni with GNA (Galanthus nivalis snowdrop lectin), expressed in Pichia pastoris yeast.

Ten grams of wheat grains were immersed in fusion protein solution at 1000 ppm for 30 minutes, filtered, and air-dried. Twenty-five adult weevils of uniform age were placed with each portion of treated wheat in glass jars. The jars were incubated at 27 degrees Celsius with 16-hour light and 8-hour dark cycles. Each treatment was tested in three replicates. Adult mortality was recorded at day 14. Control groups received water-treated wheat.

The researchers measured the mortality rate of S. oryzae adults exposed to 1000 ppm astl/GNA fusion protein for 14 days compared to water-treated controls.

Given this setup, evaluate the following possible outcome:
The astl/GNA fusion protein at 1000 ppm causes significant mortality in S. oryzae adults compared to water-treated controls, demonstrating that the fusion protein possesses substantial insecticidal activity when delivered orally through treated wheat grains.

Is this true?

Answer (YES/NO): YES